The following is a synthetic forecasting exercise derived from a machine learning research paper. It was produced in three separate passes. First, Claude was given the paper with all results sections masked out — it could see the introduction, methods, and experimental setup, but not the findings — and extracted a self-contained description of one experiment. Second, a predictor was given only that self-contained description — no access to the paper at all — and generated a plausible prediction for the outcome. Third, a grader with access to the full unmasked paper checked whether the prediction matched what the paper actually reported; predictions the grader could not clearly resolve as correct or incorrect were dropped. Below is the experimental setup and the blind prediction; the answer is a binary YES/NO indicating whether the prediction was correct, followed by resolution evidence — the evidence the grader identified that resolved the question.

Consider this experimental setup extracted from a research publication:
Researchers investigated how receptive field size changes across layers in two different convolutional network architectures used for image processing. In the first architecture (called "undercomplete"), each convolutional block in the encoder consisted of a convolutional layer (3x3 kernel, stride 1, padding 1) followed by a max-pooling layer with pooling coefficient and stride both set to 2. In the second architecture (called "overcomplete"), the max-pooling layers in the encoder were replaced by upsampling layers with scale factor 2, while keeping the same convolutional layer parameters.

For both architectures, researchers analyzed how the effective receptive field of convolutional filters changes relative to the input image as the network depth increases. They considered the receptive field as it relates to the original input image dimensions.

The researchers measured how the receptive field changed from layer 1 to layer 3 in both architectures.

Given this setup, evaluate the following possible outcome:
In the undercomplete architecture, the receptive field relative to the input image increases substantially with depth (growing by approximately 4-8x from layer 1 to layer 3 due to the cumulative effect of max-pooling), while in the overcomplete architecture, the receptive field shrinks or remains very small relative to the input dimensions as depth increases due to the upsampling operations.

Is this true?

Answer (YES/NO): YES